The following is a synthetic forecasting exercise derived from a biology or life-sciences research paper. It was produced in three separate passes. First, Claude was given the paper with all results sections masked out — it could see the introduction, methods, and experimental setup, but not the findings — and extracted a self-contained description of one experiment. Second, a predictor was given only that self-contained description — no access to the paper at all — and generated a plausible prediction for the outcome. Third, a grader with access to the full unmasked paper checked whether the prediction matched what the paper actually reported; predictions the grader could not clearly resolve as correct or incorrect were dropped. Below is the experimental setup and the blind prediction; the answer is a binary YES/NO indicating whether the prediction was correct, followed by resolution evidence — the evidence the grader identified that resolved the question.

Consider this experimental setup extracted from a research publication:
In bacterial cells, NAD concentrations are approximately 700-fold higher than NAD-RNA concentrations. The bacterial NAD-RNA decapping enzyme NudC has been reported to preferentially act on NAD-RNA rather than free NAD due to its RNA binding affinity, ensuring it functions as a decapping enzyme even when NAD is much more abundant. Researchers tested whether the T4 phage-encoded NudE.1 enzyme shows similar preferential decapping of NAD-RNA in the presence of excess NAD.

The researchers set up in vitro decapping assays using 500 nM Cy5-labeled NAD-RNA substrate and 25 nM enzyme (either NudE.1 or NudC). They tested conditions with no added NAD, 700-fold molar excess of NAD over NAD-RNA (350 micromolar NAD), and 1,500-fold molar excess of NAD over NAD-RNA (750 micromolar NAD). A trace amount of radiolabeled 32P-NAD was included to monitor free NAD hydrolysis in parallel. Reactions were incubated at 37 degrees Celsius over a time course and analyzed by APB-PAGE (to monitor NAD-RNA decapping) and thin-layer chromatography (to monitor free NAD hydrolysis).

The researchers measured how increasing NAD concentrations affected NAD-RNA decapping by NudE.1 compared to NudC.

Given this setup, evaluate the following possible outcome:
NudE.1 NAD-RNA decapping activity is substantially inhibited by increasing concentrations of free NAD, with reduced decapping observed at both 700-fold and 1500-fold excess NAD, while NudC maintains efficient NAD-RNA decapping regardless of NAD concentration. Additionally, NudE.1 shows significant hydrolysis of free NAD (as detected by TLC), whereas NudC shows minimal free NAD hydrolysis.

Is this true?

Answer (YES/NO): NO